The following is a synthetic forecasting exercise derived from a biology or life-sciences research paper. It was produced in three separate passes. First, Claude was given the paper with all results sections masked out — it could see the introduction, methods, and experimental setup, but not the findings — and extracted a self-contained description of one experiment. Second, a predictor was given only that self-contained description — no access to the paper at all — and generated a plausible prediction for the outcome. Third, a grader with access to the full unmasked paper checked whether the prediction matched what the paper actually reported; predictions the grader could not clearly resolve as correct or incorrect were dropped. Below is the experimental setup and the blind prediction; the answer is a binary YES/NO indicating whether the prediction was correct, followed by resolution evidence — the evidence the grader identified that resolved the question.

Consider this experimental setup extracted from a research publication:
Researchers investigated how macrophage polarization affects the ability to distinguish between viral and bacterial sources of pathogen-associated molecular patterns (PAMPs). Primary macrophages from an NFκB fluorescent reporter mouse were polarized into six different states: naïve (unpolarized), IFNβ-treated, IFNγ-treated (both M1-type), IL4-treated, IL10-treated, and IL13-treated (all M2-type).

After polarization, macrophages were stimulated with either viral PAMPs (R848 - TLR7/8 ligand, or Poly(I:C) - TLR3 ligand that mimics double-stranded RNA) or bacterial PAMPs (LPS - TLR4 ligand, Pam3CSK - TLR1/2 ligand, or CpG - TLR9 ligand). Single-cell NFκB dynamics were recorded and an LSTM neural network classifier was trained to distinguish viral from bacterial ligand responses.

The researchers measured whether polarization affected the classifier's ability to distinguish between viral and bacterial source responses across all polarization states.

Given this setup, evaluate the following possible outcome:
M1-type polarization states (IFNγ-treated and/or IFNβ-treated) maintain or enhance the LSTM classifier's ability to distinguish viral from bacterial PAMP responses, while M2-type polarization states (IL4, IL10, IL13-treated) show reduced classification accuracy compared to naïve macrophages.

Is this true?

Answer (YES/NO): NO